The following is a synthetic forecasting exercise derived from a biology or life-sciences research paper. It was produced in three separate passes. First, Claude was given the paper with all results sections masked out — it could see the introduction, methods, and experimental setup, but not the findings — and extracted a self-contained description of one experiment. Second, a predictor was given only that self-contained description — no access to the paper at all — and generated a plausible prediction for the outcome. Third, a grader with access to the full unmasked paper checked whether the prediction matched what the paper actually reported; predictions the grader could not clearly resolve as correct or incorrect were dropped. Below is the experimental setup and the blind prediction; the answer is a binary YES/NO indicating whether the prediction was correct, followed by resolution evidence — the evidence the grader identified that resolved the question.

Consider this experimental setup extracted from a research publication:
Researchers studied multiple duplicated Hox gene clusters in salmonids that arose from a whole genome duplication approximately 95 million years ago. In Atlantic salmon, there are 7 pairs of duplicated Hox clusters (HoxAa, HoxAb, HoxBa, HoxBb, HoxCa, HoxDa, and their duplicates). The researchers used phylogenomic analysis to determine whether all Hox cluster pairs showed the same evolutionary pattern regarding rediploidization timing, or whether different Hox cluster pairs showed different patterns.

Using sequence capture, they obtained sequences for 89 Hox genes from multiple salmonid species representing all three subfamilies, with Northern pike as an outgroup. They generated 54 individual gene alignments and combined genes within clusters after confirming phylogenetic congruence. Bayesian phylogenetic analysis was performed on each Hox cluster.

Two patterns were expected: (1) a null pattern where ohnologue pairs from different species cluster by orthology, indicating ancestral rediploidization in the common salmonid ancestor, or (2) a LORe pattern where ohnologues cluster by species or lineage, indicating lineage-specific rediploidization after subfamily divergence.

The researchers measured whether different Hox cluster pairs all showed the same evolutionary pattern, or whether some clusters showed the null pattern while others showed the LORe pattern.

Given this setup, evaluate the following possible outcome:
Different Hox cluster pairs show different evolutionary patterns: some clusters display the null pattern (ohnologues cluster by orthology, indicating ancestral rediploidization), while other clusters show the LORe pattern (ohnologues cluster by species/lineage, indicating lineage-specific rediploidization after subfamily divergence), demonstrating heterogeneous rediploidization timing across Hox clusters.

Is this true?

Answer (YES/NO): YES